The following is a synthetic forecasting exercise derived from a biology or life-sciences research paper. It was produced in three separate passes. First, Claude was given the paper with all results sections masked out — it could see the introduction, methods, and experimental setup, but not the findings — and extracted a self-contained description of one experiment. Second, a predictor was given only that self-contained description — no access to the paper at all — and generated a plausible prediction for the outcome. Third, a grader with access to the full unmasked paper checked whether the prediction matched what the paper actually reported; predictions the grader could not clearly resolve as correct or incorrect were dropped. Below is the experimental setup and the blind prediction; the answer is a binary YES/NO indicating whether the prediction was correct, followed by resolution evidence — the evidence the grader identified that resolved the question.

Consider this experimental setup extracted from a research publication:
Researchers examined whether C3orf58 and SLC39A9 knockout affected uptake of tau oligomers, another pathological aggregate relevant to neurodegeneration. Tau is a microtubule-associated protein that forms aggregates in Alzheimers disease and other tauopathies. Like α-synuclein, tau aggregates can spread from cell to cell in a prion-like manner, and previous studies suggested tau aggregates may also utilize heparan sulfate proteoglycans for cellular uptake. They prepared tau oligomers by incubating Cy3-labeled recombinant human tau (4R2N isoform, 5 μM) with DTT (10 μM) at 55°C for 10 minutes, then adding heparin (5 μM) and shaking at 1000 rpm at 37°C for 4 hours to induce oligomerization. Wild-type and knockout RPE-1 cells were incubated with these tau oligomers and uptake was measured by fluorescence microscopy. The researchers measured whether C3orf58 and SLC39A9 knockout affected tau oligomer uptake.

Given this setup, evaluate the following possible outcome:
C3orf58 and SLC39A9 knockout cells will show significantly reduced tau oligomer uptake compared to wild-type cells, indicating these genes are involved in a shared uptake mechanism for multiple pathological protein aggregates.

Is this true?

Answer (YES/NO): NO